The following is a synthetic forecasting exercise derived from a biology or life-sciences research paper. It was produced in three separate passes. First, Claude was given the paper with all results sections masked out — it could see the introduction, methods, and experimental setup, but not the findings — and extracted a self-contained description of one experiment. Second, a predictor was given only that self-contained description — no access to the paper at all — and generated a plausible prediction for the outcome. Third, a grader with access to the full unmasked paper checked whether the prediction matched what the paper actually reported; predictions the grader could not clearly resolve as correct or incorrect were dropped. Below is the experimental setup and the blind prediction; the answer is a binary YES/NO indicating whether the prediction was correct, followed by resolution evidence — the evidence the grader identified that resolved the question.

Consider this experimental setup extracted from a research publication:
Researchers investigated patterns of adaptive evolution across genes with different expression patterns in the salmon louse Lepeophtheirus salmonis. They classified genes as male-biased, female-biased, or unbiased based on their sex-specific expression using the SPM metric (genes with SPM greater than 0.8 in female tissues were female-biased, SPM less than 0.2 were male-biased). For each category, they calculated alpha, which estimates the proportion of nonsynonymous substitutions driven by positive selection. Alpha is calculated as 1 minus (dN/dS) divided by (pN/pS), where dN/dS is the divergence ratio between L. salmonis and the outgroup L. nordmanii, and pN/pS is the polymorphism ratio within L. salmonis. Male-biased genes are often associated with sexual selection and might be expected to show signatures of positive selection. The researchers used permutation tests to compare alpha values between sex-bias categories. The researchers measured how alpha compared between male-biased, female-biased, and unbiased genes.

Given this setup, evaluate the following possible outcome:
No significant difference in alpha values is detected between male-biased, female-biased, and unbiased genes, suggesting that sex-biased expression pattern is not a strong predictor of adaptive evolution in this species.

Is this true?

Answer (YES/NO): NO